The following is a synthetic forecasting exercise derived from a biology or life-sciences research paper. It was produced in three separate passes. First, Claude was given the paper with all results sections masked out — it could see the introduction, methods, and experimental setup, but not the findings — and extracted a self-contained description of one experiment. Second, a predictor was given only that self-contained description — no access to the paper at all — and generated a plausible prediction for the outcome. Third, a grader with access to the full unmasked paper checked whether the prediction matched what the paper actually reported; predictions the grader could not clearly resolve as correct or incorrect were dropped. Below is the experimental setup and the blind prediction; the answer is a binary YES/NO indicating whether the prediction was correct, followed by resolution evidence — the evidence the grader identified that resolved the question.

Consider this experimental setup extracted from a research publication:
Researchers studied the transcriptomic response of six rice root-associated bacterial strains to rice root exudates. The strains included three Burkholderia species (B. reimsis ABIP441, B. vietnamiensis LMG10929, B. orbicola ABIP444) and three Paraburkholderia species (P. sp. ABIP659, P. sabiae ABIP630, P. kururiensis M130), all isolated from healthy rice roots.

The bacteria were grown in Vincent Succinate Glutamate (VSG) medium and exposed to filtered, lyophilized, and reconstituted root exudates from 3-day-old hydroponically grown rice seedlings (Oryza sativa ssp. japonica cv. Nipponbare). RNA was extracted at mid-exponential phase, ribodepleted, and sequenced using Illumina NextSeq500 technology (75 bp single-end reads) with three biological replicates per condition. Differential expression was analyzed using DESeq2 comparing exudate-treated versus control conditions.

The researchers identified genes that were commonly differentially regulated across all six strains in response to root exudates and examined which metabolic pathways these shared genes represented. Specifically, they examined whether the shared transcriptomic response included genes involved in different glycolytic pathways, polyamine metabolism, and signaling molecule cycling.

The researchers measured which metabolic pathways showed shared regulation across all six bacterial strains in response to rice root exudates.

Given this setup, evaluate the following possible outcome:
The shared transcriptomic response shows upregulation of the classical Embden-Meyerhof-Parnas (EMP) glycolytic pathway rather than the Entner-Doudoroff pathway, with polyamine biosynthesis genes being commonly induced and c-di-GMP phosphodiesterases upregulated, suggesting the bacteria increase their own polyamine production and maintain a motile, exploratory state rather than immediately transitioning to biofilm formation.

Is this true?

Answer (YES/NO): NO